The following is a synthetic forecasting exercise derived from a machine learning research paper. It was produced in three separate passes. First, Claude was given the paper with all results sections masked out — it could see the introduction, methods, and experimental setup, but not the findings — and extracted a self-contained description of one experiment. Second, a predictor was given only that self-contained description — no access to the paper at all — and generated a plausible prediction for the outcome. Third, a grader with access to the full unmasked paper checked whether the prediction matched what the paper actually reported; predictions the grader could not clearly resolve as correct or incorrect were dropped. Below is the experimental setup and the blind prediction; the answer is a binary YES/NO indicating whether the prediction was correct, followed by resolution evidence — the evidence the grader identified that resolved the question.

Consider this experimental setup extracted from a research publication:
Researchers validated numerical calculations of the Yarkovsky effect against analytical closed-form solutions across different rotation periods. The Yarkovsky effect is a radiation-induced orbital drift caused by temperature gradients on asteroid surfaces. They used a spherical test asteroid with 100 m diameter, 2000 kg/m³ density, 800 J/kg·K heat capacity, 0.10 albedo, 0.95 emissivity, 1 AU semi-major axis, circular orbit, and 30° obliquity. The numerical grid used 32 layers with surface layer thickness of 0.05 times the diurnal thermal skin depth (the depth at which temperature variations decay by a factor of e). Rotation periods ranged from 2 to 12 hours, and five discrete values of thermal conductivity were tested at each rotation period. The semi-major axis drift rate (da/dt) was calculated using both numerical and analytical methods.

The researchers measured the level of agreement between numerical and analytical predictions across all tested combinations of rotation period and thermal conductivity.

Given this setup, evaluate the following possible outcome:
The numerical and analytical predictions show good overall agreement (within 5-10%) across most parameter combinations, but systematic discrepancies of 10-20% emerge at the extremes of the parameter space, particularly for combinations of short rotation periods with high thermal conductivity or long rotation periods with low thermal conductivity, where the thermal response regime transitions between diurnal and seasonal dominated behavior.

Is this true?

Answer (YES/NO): NO